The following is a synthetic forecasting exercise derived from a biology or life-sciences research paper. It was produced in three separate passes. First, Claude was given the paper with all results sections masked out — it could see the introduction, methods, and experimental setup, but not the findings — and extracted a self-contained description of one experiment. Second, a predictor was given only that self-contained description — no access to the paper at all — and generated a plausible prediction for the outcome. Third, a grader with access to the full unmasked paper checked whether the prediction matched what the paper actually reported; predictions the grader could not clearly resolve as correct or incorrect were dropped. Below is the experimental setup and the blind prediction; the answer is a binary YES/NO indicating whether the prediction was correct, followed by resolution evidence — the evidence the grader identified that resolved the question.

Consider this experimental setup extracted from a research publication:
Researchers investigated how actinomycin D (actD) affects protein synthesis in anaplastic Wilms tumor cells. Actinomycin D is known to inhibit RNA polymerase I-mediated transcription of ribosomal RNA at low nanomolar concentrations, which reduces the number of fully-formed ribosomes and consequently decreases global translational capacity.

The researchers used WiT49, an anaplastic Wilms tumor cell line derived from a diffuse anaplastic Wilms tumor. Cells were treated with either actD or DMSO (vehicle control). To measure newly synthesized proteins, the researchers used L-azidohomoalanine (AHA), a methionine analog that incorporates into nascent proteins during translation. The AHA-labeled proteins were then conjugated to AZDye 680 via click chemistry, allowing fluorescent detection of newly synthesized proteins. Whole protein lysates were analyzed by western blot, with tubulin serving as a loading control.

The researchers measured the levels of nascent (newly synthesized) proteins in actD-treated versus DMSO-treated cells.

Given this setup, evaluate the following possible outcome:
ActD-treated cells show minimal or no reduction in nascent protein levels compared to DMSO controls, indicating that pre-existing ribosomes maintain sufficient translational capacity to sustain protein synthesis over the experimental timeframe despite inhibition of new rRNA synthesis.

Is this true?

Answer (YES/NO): NO